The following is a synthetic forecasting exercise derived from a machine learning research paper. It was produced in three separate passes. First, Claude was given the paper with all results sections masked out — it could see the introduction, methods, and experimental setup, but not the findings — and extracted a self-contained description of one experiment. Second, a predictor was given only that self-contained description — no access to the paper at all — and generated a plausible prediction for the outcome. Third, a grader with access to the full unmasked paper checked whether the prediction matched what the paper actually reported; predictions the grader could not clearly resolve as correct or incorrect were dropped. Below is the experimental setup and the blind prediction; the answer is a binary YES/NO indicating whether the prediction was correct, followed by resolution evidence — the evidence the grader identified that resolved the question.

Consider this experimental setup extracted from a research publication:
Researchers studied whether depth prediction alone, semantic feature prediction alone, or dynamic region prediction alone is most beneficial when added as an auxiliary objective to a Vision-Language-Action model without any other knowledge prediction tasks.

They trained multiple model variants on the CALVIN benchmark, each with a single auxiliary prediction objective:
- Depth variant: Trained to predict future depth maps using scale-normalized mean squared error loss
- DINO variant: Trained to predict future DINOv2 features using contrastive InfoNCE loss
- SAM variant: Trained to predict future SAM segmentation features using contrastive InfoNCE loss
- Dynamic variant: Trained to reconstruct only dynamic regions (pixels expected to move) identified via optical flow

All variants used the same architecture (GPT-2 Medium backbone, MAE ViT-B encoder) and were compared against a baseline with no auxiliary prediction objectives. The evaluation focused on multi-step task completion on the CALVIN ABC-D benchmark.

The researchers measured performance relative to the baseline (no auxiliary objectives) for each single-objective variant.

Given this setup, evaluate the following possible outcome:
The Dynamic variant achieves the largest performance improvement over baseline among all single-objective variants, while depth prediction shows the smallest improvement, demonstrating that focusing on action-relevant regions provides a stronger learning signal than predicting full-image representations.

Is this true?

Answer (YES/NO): NO